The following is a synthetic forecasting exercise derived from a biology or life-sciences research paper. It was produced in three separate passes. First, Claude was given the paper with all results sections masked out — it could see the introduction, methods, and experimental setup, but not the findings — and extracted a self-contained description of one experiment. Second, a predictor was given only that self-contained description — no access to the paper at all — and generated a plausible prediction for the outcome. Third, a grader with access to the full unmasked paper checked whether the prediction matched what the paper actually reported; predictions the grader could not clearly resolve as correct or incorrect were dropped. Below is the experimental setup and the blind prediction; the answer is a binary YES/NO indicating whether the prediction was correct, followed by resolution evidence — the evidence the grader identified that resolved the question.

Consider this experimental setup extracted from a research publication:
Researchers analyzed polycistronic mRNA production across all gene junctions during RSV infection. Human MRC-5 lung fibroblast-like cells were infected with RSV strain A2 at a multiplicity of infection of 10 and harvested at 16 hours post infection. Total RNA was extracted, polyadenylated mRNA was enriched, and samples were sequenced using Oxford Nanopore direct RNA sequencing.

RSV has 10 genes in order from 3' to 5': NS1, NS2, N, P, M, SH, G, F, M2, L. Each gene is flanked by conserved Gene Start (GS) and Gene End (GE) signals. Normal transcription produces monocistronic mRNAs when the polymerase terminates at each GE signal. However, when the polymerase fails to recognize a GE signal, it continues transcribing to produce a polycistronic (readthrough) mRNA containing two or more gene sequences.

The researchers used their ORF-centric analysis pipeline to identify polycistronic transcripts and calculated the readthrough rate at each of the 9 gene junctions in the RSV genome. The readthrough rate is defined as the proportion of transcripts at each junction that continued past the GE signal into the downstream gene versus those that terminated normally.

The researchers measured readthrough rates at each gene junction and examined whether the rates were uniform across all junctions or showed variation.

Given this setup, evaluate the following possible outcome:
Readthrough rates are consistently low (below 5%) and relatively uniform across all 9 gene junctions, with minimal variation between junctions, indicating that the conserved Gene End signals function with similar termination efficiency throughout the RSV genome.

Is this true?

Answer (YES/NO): NO